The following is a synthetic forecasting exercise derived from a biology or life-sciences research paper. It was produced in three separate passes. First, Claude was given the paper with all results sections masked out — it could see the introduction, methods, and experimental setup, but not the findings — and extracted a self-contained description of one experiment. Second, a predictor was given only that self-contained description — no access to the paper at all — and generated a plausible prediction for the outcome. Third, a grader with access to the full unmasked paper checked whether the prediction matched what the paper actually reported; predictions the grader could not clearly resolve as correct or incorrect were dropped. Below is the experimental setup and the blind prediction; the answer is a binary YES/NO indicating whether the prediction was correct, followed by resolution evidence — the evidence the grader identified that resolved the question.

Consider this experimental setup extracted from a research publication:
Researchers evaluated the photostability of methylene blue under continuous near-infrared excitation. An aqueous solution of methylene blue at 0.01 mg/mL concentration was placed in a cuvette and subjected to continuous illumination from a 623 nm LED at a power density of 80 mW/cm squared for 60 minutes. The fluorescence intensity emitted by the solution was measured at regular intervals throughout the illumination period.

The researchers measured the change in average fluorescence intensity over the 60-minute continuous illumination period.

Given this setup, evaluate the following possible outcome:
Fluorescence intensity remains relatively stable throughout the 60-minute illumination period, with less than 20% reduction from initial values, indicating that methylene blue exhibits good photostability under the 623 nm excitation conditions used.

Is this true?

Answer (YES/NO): YES